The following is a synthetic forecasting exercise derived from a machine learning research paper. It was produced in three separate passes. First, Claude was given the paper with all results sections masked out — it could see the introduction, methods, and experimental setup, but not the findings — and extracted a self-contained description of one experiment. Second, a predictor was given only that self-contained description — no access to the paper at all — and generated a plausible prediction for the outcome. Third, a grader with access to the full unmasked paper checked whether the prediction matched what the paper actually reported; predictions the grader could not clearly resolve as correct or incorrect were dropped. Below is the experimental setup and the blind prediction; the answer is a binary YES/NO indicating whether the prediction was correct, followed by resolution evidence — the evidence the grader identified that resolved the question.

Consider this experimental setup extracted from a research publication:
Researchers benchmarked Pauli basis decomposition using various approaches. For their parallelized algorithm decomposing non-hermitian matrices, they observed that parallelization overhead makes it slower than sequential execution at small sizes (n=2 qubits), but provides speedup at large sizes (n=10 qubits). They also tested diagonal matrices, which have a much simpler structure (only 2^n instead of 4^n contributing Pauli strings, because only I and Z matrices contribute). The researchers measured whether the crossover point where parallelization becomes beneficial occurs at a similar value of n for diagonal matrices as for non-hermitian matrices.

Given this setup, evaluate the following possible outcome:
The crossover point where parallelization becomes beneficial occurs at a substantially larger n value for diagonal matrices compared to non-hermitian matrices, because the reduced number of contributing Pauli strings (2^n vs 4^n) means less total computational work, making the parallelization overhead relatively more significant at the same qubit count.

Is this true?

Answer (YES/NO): YES